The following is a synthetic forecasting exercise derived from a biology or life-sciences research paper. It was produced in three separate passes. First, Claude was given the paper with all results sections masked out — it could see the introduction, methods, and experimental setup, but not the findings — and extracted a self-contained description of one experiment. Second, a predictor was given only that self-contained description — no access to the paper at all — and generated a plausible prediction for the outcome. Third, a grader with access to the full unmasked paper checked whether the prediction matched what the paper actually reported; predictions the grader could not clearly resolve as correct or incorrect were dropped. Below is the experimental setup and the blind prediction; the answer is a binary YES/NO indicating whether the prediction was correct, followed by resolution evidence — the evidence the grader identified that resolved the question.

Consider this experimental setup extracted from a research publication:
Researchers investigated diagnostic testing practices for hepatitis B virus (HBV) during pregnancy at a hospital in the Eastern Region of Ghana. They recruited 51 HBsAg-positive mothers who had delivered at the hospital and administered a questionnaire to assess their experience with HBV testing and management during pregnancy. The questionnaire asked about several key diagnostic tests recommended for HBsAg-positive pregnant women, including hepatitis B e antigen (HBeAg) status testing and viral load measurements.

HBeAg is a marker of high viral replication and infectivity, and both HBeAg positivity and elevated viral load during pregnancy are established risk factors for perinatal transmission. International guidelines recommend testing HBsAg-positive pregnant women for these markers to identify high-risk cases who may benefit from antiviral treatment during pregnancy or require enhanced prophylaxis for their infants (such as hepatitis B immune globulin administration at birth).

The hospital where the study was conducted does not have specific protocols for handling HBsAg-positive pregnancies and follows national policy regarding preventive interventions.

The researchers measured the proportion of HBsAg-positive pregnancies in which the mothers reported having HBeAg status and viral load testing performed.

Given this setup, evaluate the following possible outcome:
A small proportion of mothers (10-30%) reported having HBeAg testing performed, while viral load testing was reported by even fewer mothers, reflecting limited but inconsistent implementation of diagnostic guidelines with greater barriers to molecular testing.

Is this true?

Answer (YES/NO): NO